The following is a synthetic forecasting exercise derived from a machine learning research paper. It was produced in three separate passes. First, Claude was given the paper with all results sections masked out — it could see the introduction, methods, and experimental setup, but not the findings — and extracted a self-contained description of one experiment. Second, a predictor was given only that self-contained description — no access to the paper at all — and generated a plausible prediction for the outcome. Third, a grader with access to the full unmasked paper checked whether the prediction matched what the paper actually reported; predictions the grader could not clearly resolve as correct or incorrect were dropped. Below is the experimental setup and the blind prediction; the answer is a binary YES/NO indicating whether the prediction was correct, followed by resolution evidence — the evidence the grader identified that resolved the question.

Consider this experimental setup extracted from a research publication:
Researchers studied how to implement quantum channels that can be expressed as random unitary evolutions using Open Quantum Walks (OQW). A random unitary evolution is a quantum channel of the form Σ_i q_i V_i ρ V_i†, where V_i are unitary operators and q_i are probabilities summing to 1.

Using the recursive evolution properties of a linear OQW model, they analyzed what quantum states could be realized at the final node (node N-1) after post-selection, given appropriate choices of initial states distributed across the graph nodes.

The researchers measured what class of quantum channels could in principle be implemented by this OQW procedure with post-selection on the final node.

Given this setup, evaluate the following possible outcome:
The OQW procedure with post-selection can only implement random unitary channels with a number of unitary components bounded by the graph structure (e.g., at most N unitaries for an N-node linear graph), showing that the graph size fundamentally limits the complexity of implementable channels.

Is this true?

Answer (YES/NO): NO